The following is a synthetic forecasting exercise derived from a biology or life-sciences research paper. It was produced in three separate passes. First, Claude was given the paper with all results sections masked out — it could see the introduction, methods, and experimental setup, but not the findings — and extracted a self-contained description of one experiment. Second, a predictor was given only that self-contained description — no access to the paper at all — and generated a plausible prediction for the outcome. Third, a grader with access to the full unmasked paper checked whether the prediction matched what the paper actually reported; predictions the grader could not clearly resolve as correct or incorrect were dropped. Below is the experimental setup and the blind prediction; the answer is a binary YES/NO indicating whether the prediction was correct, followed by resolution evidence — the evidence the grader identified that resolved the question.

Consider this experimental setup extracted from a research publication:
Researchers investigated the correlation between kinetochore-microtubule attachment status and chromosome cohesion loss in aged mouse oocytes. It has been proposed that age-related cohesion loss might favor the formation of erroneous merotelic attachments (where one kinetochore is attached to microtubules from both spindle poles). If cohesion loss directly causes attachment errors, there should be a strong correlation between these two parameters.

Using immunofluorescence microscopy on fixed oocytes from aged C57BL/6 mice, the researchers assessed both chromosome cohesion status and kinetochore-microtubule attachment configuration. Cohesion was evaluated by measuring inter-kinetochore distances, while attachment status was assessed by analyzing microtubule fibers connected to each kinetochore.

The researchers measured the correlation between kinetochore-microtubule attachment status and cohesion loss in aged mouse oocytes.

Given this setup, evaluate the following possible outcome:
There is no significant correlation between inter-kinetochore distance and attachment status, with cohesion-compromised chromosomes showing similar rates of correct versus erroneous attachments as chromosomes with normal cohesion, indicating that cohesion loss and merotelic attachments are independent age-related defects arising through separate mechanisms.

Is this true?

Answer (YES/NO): YES